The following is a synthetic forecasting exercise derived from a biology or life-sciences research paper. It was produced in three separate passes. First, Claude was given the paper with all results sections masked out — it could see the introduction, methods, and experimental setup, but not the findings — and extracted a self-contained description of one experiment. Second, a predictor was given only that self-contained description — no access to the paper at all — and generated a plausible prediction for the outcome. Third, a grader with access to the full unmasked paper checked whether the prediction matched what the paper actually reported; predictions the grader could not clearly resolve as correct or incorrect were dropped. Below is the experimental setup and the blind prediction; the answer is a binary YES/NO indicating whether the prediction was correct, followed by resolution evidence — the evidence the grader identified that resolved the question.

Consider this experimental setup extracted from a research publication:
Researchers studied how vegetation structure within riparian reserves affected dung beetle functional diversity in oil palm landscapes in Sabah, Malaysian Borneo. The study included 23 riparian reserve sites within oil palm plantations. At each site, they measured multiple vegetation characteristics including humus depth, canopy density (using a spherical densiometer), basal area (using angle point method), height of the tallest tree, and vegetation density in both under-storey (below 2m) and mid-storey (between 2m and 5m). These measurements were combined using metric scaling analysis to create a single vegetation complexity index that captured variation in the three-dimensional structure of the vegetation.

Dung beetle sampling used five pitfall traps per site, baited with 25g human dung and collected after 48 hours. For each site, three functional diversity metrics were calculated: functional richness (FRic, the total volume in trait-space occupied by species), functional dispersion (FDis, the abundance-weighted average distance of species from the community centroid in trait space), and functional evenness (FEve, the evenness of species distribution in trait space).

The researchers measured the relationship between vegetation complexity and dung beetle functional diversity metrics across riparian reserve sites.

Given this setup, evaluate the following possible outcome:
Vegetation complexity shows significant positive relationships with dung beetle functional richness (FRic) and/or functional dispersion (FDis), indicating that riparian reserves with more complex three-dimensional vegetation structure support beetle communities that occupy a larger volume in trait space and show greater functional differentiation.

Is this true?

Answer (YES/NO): YES